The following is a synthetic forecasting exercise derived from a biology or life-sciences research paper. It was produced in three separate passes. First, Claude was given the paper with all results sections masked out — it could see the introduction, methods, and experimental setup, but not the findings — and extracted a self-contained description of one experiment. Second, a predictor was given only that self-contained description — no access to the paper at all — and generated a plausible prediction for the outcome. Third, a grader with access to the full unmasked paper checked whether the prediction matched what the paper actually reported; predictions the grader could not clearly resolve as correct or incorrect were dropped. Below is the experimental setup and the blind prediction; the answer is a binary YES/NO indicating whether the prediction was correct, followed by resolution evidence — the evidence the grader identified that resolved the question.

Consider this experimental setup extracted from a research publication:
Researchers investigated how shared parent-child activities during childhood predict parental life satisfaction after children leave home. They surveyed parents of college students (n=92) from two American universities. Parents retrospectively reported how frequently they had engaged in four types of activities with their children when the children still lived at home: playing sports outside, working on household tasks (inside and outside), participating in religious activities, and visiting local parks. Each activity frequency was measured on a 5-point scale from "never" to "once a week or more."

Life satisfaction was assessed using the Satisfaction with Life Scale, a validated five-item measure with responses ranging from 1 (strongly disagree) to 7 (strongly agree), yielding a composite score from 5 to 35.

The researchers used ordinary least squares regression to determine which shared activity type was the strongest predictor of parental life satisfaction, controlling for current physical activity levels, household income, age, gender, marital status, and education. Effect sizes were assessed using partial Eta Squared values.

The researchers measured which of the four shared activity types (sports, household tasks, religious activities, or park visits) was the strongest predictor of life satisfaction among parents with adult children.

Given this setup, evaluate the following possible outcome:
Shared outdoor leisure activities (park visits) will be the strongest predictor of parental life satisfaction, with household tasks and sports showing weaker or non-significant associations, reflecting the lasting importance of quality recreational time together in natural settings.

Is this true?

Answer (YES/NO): NO